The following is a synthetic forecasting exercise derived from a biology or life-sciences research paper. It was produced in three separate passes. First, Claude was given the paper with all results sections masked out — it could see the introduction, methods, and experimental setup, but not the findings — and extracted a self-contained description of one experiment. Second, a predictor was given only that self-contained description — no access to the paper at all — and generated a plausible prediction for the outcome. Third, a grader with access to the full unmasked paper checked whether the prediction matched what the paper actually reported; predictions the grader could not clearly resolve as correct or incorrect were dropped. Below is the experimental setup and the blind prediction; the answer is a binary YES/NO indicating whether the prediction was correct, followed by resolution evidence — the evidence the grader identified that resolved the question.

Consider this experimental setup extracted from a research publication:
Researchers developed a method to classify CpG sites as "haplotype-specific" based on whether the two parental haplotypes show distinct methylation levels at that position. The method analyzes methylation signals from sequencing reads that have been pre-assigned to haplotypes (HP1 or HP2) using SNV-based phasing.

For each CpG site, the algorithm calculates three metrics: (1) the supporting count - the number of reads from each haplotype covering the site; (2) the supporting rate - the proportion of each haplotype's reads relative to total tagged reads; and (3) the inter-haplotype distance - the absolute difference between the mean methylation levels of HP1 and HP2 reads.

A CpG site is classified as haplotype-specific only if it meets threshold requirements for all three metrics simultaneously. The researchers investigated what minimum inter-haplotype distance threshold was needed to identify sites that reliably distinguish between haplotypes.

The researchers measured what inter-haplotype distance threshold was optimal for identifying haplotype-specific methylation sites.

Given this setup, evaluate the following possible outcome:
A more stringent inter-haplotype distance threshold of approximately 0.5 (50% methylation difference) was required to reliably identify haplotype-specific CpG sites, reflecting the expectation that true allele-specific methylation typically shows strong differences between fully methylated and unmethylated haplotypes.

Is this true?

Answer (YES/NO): NO